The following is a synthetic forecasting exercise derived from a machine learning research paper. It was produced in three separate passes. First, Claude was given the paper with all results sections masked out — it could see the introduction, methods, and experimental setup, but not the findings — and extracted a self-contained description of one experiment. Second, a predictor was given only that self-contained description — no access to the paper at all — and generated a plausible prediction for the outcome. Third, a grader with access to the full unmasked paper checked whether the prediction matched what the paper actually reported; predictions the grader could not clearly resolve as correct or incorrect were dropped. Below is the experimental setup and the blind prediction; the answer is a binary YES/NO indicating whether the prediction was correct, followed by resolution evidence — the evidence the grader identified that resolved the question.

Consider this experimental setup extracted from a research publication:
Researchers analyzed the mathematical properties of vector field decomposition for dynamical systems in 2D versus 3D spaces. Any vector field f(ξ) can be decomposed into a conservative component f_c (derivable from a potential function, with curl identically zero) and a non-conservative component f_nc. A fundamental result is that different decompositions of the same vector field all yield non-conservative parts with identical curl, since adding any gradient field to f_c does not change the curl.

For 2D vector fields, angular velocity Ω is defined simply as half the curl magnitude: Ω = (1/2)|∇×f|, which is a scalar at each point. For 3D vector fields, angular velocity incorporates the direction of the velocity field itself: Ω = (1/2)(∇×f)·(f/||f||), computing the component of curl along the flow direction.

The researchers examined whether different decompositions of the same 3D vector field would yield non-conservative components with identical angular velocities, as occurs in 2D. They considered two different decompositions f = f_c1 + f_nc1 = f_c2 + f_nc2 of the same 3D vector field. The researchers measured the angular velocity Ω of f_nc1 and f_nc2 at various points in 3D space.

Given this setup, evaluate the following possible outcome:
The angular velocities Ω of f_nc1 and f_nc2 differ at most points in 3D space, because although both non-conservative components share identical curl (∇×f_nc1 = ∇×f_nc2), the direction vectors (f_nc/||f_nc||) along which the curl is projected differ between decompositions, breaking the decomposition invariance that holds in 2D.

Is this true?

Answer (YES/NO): YES